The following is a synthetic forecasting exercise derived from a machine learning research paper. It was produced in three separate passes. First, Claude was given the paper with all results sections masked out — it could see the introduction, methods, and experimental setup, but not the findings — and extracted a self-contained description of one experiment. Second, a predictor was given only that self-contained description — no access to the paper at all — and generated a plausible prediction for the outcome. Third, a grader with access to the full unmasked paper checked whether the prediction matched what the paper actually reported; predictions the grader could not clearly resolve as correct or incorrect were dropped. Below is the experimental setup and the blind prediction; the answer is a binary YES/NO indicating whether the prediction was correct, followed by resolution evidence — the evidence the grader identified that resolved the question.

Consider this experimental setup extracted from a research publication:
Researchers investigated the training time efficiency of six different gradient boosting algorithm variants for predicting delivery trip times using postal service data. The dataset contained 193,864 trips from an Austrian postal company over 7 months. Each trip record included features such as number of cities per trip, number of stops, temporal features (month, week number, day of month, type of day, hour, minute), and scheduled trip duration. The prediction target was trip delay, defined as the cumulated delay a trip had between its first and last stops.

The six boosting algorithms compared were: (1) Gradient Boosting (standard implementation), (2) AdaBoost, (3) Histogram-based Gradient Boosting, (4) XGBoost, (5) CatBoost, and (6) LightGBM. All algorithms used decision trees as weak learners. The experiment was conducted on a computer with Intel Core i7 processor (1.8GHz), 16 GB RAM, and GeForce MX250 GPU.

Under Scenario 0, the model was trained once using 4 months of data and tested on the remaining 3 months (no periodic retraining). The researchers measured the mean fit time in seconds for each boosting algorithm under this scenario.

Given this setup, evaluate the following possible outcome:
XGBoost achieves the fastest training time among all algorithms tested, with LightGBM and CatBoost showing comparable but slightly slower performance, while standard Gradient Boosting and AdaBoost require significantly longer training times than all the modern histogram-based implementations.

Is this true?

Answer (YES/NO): NO